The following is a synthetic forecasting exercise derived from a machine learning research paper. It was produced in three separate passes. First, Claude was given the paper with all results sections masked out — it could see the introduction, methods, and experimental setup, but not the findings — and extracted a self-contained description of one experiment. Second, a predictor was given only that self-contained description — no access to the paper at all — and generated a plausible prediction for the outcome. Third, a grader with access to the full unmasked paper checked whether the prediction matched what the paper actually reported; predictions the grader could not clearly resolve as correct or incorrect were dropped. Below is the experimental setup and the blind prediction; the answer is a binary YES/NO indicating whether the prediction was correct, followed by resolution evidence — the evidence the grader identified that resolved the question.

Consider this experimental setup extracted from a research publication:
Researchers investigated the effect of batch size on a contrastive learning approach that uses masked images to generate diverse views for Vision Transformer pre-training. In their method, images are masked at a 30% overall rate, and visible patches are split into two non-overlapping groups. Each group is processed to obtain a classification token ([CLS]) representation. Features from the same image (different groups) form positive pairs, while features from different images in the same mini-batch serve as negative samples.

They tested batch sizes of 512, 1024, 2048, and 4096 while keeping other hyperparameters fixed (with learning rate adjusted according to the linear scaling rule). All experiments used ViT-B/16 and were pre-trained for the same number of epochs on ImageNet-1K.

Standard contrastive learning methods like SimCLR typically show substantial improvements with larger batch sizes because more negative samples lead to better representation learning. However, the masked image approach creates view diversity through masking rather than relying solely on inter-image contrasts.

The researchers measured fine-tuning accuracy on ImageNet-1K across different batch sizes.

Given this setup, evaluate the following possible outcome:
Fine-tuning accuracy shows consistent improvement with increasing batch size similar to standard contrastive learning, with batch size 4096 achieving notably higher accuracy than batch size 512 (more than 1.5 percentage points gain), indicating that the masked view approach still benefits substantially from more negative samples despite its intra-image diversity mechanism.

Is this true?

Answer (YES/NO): NO